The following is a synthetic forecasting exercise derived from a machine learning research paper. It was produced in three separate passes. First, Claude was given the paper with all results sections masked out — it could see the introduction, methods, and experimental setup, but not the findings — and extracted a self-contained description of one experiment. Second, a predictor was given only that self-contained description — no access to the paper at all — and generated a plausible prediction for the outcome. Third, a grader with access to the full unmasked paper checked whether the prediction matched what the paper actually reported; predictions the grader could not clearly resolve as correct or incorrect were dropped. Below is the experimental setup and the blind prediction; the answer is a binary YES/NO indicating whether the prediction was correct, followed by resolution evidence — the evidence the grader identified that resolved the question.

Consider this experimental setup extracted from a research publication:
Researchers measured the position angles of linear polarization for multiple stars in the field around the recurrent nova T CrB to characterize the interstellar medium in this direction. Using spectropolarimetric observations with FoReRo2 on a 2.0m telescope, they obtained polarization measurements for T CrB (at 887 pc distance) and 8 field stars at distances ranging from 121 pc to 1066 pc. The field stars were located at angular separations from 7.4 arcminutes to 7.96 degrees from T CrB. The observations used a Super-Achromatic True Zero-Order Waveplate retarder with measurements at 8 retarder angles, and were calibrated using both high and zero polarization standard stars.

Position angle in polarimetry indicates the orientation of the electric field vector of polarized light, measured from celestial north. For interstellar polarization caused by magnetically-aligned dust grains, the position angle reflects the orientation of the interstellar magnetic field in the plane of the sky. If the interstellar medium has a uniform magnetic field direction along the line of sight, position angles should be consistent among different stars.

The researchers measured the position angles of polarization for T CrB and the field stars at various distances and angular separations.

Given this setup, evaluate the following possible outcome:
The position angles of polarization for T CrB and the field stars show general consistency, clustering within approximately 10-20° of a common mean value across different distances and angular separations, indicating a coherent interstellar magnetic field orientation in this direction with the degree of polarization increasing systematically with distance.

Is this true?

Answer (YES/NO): NO